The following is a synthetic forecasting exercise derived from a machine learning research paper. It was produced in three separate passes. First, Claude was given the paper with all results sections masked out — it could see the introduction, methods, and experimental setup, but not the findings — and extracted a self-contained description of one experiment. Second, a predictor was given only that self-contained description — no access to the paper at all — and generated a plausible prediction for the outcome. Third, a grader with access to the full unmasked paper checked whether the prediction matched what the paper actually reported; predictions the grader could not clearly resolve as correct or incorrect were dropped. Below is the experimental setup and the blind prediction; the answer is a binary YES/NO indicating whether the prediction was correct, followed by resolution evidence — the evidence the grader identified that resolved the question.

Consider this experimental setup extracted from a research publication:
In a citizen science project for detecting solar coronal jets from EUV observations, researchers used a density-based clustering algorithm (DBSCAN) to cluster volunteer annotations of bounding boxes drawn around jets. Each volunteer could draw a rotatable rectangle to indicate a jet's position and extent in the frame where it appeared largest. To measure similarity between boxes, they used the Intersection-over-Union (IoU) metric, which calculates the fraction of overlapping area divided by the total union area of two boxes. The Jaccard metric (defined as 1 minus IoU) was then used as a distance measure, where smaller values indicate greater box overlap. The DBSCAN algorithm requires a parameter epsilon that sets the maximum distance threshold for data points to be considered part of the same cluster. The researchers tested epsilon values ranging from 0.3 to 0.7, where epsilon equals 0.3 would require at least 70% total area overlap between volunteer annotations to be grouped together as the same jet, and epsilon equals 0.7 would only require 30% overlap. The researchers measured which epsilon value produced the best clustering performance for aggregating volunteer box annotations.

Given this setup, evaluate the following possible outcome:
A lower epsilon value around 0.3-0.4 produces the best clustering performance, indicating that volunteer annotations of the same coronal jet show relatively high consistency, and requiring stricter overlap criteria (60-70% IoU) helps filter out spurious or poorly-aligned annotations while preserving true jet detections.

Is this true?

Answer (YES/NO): NO